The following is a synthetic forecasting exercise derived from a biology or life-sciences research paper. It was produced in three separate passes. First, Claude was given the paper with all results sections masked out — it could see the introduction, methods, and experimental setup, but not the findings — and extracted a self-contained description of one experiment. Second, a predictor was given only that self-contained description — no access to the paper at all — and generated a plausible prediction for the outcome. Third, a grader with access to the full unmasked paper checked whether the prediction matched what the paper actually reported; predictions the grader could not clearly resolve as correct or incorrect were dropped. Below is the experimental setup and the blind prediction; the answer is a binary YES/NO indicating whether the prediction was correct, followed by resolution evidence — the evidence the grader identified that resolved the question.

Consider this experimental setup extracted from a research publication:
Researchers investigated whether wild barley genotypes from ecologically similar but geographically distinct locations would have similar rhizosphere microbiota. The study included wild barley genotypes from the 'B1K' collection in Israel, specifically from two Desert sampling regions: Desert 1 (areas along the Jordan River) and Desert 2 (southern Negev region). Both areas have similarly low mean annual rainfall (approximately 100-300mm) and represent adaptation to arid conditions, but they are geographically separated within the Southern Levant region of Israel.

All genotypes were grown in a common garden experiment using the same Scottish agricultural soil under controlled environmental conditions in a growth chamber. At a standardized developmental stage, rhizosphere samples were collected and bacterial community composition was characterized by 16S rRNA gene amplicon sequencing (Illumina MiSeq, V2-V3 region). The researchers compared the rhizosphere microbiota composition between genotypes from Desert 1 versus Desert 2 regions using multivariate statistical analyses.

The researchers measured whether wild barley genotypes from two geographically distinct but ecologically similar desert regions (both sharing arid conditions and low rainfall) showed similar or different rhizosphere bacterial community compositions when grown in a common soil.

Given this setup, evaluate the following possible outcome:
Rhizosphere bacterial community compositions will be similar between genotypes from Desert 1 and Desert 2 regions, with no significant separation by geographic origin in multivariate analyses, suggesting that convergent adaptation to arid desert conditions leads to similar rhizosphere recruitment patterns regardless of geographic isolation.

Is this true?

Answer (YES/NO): NO